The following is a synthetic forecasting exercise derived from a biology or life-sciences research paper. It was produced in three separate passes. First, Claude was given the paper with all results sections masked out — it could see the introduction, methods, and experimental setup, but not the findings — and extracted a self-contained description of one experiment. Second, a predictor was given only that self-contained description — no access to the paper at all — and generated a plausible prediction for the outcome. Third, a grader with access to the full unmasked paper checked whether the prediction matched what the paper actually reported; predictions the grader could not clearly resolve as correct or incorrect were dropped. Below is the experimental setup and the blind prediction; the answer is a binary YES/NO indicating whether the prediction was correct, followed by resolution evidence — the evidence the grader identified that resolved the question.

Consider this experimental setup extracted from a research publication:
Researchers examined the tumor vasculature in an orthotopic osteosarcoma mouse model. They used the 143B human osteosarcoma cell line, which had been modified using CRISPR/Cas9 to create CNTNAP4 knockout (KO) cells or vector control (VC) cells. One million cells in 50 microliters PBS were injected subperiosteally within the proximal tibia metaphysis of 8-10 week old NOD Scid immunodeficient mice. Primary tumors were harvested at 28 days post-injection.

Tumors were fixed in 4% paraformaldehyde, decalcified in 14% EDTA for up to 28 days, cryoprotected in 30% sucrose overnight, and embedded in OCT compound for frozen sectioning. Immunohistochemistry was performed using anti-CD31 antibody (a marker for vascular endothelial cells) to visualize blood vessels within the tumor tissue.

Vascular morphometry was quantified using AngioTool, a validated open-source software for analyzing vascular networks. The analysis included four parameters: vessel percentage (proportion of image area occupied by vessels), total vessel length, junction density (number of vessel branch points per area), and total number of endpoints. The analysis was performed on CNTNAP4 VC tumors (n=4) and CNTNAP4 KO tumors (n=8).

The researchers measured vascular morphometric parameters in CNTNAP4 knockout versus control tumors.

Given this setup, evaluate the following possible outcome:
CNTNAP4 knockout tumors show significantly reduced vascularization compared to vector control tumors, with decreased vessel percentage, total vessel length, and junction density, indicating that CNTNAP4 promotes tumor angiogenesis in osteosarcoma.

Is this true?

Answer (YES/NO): YES